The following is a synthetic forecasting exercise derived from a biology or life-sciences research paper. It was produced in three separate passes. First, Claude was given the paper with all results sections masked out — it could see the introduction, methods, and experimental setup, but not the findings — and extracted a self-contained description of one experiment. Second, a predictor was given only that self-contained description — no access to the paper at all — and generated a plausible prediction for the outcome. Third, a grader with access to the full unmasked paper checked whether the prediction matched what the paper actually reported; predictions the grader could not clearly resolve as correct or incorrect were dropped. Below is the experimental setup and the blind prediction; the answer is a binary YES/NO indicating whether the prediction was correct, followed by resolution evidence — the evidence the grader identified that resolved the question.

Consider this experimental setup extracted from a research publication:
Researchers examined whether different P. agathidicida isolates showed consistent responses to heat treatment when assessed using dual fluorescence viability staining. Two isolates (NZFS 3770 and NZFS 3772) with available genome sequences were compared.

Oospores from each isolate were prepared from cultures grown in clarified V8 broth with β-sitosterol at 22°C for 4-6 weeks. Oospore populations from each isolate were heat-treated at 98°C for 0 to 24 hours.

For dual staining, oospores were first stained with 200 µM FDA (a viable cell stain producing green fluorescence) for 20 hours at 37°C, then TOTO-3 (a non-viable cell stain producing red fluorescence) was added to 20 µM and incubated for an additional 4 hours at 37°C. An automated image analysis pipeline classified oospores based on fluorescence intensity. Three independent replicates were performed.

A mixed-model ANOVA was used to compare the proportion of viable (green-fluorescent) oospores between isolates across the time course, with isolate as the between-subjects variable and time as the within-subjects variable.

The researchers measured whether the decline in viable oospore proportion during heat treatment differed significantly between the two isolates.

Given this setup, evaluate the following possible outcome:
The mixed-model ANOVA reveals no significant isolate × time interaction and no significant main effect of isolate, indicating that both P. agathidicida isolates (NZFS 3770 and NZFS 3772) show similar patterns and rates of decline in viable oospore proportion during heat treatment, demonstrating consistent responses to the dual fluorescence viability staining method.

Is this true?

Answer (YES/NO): NO